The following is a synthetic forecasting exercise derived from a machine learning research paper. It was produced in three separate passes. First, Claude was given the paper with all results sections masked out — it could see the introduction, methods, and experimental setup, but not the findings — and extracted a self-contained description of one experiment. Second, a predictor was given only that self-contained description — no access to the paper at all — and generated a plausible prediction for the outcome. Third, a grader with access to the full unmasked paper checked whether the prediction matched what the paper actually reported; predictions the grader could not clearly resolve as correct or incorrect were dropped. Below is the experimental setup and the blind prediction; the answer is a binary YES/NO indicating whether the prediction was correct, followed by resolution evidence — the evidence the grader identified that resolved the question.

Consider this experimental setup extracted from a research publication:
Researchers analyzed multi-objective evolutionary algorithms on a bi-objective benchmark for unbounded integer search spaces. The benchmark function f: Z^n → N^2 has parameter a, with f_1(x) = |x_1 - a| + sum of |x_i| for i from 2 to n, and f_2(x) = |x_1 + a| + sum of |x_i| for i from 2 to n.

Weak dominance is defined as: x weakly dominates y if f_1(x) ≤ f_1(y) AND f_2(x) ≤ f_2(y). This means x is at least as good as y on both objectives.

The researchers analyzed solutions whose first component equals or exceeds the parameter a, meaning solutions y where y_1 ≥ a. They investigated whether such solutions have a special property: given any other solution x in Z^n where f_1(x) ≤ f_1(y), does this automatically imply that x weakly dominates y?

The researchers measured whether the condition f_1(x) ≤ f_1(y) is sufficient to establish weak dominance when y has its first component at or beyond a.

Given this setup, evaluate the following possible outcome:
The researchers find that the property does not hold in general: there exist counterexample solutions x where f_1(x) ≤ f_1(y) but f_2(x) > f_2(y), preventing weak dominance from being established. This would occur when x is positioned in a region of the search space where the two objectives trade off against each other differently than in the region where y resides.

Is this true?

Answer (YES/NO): NO